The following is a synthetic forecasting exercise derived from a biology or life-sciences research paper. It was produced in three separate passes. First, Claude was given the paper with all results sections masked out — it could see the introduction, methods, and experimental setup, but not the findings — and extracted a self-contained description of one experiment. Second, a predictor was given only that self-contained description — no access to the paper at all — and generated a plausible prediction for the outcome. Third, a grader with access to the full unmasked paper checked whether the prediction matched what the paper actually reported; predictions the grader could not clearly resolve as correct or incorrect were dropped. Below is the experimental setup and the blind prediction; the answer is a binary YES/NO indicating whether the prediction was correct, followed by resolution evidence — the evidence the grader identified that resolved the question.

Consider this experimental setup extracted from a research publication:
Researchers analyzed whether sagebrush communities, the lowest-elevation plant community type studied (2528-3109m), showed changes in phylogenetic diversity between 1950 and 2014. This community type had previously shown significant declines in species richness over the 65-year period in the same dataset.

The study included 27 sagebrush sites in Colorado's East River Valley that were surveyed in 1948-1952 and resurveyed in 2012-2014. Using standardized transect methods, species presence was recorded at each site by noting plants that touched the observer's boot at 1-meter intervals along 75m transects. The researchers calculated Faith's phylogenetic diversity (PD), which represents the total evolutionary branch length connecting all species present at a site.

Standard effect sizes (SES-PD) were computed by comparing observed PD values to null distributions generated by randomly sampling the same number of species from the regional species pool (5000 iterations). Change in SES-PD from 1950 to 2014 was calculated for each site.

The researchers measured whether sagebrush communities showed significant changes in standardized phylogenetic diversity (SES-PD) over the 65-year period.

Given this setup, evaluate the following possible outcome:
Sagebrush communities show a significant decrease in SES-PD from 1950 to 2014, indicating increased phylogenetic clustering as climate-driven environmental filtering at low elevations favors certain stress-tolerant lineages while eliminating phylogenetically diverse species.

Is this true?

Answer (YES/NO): YES